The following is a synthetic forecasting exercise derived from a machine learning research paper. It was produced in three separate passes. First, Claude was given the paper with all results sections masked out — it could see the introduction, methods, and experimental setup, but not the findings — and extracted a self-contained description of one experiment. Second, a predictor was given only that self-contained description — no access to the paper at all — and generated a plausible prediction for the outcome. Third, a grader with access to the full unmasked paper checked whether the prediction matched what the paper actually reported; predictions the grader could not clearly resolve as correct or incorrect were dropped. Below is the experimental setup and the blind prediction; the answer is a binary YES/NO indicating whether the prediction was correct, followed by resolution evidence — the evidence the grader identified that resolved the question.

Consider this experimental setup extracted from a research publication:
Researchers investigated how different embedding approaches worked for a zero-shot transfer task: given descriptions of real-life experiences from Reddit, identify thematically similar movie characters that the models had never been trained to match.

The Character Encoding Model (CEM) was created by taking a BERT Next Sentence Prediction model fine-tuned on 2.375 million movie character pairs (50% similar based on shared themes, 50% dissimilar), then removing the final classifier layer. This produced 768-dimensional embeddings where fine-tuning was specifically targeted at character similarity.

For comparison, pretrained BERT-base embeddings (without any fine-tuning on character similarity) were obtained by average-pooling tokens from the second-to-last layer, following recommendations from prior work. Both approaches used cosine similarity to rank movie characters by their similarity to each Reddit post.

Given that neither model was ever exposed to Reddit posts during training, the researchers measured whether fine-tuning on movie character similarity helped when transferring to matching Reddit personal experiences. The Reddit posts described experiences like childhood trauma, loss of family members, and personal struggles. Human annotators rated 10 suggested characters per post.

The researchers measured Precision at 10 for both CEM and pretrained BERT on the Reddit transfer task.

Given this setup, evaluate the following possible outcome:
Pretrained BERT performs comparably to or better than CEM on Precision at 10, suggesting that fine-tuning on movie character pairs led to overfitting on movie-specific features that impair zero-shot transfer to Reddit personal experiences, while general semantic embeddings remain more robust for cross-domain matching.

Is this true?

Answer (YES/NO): NO